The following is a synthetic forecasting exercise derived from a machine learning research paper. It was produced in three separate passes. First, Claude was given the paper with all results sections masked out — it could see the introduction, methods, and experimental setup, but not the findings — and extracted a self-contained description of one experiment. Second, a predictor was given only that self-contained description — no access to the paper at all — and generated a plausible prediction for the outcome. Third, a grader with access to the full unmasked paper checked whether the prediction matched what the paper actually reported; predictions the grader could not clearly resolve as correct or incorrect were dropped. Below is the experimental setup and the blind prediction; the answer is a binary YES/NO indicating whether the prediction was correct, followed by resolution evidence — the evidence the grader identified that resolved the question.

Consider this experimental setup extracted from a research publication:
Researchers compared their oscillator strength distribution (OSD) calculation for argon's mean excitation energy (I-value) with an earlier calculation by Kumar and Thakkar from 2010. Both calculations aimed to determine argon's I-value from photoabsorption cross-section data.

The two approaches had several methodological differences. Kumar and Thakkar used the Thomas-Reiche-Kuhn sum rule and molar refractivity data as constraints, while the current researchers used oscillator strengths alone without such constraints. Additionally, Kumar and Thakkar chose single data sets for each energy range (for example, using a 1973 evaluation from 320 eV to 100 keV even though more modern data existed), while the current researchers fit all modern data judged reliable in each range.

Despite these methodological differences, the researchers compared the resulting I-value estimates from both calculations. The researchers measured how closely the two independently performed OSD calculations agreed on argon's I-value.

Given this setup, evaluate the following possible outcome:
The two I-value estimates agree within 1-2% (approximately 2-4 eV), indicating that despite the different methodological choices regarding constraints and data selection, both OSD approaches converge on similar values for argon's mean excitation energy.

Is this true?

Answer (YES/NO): YES